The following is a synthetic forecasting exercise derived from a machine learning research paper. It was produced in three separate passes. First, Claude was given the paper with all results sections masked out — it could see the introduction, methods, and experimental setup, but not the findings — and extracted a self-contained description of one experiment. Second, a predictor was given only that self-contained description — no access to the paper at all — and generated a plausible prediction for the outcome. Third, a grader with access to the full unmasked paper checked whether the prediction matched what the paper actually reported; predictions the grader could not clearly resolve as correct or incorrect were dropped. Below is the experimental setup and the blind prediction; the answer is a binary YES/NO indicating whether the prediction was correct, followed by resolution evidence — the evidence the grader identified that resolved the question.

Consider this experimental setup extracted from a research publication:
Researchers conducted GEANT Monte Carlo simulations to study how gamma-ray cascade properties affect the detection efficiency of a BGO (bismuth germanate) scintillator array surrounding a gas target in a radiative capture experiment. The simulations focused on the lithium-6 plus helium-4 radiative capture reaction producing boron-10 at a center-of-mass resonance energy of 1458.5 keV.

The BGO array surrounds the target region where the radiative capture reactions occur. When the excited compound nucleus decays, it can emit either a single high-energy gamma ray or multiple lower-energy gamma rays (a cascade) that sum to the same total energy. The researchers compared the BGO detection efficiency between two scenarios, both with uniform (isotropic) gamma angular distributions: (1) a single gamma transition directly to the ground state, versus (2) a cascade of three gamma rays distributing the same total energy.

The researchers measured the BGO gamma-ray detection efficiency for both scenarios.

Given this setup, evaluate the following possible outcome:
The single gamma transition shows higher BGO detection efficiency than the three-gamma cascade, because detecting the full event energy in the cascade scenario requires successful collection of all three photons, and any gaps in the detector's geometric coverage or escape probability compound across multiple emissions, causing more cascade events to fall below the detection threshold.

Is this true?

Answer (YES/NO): NO